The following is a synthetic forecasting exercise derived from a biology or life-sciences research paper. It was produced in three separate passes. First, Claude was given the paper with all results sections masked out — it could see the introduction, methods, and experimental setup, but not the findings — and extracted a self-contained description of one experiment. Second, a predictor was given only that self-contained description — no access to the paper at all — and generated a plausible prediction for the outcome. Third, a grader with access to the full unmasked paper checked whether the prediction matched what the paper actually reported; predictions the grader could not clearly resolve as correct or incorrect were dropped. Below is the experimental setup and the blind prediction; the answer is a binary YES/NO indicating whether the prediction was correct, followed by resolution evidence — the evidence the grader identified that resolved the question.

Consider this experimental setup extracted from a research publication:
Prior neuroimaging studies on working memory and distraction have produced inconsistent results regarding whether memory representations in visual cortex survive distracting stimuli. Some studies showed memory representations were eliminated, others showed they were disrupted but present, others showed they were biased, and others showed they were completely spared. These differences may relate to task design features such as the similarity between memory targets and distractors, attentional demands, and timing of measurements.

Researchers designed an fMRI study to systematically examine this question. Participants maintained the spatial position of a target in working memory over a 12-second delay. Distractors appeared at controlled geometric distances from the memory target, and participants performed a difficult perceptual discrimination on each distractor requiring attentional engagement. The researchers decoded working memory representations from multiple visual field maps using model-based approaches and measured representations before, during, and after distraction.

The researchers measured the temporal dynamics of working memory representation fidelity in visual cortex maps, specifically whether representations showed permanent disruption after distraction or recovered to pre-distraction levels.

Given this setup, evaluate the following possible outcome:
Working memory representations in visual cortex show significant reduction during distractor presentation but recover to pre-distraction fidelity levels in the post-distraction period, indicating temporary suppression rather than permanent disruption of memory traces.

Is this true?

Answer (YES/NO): NO